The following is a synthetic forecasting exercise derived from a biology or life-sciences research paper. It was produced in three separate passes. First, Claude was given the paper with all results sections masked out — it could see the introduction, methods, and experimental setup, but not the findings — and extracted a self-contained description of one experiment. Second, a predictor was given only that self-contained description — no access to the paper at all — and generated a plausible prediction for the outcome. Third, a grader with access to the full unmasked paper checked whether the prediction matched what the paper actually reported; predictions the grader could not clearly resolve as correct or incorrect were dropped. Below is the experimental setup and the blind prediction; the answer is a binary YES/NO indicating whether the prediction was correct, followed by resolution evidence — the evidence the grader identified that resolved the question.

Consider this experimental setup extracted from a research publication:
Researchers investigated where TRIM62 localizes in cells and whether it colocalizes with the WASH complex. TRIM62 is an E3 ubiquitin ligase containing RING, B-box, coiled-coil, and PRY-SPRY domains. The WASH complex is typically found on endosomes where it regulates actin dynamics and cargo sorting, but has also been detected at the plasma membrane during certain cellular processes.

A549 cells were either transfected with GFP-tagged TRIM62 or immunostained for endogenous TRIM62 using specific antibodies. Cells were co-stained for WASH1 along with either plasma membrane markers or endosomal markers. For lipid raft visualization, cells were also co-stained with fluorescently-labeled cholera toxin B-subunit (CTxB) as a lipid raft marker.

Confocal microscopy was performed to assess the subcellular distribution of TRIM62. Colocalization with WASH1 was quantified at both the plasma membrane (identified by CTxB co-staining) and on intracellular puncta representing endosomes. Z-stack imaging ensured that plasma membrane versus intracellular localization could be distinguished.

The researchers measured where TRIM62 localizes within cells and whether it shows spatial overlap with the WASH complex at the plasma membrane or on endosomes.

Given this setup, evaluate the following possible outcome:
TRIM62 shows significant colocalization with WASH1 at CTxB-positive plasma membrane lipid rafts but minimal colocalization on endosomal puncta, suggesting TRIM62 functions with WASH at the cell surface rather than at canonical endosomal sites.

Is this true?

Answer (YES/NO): NO